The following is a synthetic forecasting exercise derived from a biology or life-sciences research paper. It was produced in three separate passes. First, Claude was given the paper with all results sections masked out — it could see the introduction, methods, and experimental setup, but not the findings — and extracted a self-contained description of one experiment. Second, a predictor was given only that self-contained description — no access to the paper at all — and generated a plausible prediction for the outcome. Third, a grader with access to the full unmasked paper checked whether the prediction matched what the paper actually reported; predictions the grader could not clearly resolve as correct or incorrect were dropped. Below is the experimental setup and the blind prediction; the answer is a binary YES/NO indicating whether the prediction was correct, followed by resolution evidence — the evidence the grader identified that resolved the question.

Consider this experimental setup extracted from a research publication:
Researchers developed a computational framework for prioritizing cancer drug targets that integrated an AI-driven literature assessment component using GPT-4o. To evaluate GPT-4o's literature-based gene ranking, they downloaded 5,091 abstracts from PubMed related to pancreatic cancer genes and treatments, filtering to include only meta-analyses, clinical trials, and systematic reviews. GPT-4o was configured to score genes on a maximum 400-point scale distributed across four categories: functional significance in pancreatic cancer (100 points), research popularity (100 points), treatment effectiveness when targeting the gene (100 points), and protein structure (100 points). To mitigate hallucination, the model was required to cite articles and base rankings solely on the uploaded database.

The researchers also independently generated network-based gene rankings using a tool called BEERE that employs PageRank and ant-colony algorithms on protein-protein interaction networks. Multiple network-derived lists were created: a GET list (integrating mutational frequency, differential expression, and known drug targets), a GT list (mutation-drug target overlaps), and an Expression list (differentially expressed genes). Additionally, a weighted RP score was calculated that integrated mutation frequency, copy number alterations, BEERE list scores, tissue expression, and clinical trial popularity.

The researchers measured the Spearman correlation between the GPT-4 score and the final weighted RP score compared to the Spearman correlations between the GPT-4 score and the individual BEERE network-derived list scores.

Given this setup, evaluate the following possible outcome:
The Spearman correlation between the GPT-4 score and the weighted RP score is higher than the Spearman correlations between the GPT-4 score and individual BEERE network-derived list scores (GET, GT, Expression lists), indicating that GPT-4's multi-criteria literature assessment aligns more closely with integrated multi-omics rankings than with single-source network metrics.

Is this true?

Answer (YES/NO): NO